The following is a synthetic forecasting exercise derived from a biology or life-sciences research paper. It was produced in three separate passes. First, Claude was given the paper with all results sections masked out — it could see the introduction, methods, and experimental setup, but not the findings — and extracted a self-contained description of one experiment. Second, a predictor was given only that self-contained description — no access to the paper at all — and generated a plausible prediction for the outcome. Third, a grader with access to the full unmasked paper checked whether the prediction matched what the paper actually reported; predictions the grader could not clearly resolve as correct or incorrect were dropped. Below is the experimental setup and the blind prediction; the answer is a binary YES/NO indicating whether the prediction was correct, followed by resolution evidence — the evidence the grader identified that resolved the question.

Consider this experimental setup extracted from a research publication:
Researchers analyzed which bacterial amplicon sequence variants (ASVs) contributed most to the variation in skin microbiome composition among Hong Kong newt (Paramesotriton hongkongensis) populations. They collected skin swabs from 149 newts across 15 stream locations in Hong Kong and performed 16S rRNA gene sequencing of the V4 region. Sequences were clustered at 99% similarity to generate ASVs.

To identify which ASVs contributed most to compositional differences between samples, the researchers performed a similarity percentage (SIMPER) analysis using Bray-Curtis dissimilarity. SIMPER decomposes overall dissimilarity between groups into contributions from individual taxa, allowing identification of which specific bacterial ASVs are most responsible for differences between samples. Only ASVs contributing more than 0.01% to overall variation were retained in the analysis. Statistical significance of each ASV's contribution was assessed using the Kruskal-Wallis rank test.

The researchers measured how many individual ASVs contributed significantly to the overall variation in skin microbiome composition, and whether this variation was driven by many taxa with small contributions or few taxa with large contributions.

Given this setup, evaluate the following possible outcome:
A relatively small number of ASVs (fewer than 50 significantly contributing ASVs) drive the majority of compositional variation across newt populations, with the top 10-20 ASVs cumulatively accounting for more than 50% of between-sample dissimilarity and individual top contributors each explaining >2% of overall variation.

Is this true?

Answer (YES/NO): NO